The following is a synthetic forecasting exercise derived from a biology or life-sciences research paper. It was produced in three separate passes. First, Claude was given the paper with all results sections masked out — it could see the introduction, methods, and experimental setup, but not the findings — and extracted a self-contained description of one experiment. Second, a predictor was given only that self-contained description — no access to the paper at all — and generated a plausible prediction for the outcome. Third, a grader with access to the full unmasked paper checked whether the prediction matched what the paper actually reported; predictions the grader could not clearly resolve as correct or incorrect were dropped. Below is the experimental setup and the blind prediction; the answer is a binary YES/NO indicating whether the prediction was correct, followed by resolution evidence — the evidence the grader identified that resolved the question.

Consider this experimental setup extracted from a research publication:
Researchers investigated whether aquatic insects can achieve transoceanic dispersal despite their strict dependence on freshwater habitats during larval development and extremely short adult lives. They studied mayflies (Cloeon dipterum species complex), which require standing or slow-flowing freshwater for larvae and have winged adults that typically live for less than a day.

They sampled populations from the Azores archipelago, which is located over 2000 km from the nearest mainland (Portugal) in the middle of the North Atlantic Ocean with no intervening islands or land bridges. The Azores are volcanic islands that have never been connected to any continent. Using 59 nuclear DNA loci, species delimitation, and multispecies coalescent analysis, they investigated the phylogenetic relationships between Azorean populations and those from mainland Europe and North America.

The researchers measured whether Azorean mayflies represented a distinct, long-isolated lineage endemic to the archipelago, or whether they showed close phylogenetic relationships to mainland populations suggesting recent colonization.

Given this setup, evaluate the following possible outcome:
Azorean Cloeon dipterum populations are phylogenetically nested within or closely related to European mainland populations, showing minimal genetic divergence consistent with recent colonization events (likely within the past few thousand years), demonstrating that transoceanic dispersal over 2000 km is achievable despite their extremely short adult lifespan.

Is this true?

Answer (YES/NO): YES